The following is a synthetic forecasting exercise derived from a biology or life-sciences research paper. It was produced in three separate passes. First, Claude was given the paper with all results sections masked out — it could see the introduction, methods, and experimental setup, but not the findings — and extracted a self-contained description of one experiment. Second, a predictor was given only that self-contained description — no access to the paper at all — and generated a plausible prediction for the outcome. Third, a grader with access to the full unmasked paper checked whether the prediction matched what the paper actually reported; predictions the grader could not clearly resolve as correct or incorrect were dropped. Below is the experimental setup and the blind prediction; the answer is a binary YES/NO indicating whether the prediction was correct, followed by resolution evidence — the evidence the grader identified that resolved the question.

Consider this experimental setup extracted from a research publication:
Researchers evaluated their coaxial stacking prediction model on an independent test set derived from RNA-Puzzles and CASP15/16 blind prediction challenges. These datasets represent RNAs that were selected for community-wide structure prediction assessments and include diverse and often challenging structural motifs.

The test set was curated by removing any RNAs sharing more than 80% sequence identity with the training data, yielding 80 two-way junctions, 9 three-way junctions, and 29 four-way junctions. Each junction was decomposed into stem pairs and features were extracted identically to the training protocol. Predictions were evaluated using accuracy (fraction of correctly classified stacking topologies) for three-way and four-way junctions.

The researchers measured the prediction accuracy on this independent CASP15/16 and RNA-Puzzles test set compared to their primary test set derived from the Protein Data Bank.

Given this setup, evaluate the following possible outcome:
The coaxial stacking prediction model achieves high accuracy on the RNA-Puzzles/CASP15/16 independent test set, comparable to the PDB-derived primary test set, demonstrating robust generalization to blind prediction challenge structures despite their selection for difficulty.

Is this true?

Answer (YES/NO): NO